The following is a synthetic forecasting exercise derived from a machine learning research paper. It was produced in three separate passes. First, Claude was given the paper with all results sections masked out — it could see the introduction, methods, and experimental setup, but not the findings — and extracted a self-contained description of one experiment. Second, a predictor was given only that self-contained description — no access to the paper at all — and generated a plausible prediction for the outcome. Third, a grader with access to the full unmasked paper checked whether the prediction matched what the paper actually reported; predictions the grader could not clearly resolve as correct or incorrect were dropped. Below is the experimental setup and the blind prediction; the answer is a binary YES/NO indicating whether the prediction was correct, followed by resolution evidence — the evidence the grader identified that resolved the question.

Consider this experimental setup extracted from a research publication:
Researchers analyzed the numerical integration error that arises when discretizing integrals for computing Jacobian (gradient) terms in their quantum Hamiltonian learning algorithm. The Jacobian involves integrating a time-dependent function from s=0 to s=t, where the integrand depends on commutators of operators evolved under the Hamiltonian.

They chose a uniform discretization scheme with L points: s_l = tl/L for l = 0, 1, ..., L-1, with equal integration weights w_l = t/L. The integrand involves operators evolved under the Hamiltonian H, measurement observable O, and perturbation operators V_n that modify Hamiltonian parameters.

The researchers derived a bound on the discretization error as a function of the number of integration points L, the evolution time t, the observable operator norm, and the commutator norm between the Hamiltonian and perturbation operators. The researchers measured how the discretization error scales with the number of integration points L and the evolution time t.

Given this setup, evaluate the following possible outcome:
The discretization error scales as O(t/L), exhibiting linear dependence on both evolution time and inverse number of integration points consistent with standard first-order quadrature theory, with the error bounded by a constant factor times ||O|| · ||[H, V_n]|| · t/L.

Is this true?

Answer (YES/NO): NO